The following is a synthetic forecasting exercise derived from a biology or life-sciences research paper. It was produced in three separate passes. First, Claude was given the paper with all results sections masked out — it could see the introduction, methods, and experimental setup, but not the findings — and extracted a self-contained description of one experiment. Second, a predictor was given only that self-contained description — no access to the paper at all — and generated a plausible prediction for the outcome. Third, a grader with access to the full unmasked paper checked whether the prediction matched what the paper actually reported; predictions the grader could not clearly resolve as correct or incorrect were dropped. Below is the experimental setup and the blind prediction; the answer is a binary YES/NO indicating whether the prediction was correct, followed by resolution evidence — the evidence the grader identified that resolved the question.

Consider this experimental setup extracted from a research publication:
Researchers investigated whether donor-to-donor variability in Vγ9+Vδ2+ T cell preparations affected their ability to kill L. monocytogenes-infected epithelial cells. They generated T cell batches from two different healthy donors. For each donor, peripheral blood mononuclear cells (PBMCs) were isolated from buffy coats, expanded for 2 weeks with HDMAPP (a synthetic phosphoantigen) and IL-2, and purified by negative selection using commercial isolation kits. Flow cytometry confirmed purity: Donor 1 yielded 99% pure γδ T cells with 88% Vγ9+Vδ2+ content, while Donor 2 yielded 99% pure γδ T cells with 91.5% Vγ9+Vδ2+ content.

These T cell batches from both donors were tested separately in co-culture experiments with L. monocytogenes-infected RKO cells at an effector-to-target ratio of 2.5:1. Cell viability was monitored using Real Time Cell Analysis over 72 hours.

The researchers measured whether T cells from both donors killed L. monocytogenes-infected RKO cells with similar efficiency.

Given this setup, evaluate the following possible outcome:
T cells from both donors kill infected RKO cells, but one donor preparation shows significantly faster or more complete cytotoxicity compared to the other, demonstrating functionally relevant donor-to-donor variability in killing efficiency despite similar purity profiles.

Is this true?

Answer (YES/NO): NO